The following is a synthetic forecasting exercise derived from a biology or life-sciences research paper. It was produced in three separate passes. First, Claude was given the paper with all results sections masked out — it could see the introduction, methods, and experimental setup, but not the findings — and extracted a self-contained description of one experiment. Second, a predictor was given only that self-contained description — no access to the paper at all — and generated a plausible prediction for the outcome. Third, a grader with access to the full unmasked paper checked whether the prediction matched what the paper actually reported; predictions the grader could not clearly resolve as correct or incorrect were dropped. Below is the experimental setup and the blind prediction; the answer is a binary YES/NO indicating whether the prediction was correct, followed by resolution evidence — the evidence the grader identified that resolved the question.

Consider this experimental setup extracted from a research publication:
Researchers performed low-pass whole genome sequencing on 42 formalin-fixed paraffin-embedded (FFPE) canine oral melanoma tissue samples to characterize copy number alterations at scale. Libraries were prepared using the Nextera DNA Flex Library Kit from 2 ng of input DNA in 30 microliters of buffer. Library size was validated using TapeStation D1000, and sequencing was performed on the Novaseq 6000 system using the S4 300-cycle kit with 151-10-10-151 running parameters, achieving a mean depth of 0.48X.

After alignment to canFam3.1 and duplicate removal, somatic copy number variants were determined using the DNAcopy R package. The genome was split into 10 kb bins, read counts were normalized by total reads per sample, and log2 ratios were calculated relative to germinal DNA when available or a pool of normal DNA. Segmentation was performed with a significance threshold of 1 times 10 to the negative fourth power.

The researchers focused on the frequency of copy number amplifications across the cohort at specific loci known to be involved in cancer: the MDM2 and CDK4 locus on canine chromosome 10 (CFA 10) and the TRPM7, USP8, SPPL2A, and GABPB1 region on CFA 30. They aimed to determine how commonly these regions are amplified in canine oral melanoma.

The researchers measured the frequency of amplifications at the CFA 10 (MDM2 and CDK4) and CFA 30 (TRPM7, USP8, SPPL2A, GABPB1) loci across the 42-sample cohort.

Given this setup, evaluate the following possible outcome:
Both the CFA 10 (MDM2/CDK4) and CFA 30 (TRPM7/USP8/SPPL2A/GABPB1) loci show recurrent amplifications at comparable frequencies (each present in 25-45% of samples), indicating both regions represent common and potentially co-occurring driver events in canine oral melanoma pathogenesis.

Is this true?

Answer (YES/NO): NO